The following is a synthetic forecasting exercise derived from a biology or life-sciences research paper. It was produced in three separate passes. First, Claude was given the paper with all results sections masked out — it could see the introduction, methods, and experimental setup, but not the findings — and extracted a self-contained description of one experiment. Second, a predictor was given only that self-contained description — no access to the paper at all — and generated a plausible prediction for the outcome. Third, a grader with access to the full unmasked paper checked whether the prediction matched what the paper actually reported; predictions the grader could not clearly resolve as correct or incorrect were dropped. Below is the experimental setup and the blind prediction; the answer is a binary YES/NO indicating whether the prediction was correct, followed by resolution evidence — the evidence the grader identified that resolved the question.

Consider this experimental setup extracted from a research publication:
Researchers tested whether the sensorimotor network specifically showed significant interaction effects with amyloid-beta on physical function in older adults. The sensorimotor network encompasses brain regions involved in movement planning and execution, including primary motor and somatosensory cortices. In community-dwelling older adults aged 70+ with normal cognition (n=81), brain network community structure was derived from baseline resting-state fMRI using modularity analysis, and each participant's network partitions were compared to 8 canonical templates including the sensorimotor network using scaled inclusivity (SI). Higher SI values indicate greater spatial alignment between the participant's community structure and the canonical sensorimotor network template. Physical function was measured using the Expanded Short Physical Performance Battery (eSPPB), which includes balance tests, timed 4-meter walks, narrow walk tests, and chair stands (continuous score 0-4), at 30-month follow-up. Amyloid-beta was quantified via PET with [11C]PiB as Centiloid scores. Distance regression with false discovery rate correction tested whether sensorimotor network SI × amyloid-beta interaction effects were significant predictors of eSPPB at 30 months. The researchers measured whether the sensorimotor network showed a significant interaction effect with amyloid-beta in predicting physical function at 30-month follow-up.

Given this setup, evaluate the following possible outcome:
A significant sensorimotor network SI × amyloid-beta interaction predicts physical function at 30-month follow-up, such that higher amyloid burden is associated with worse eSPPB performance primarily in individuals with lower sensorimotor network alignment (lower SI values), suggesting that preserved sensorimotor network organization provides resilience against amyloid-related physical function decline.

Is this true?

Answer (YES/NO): NO